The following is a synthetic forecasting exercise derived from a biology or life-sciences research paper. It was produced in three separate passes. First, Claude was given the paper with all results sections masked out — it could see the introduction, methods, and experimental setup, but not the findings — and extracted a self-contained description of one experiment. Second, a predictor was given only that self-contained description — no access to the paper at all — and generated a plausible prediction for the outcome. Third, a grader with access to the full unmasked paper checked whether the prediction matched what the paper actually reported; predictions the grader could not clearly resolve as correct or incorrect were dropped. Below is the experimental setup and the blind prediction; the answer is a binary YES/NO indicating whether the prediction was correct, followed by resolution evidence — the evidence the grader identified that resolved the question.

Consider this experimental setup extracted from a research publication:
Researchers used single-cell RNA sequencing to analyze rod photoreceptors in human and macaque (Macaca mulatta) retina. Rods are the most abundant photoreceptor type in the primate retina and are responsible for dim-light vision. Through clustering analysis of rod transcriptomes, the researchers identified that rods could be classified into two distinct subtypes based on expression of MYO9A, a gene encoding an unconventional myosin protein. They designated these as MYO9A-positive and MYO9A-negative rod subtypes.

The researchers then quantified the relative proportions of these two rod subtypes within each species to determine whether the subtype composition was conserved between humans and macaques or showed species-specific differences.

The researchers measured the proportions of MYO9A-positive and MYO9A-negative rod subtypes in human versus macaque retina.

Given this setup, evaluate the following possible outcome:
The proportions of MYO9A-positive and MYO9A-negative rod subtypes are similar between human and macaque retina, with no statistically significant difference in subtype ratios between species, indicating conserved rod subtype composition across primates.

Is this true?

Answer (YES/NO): NO